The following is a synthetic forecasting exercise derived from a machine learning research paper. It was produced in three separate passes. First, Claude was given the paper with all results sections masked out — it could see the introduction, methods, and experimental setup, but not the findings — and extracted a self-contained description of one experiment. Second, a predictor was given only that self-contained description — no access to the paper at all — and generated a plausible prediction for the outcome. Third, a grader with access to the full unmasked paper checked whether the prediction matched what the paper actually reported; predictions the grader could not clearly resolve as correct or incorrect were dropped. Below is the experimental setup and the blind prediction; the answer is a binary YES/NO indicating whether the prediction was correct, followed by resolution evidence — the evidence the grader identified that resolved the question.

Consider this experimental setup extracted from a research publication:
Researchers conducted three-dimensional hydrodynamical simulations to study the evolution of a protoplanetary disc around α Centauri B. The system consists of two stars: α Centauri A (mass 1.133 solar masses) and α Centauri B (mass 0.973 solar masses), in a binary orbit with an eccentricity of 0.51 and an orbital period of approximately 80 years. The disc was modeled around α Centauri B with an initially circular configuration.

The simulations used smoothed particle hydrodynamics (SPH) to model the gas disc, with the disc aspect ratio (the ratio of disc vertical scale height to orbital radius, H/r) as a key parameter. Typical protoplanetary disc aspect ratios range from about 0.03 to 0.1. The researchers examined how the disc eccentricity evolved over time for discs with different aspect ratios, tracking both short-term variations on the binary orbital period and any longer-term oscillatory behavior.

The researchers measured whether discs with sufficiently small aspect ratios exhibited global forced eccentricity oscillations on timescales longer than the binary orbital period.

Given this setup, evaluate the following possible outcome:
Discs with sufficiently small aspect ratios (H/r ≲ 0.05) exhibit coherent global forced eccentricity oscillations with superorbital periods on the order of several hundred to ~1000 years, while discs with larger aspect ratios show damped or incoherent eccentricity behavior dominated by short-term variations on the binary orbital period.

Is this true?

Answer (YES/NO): NO